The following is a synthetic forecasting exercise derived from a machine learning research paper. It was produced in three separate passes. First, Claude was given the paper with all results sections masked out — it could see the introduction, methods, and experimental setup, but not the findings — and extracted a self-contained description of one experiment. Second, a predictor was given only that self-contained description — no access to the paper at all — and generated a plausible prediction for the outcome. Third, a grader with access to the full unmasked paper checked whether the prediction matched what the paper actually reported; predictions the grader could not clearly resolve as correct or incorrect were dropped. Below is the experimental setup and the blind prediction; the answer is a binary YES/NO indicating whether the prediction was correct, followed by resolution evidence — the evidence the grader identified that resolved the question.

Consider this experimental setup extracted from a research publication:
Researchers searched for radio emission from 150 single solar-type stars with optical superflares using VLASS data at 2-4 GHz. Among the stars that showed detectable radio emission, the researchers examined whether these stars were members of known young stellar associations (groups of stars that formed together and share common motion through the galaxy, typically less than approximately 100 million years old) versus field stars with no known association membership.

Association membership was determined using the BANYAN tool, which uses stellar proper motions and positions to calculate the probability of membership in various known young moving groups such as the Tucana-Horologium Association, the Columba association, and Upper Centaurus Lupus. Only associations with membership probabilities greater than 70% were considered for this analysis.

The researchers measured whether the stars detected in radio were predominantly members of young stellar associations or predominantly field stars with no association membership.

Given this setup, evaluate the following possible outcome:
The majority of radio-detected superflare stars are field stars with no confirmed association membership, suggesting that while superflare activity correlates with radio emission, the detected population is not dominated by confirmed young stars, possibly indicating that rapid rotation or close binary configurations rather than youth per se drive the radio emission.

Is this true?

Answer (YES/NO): NO